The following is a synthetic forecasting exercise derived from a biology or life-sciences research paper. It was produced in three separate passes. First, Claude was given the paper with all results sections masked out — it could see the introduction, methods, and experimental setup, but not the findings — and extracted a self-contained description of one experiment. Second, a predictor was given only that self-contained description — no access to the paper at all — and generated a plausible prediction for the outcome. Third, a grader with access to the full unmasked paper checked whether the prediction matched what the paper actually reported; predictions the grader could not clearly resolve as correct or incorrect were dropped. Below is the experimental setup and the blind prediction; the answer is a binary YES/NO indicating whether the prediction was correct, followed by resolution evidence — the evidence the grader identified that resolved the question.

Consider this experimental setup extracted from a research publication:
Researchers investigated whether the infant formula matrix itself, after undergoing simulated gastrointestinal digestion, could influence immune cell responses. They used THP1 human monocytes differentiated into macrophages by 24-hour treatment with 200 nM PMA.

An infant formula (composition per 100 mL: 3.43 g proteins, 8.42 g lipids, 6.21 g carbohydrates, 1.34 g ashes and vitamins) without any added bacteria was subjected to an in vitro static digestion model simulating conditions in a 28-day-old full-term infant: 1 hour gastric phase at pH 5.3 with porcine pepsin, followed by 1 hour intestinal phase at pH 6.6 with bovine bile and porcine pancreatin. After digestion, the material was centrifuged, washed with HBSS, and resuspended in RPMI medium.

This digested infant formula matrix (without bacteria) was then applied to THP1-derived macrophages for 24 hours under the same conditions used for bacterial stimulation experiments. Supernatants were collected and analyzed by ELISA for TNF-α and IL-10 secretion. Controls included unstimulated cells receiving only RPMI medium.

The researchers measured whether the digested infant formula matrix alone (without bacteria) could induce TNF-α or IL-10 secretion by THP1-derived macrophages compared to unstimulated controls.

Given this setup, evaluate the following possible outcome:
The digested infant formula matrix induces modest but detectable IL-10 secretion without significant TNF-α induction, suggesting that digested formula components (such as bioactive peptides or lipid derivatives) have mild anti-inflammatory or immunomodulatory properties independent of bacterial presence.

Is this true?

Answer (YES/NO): NO